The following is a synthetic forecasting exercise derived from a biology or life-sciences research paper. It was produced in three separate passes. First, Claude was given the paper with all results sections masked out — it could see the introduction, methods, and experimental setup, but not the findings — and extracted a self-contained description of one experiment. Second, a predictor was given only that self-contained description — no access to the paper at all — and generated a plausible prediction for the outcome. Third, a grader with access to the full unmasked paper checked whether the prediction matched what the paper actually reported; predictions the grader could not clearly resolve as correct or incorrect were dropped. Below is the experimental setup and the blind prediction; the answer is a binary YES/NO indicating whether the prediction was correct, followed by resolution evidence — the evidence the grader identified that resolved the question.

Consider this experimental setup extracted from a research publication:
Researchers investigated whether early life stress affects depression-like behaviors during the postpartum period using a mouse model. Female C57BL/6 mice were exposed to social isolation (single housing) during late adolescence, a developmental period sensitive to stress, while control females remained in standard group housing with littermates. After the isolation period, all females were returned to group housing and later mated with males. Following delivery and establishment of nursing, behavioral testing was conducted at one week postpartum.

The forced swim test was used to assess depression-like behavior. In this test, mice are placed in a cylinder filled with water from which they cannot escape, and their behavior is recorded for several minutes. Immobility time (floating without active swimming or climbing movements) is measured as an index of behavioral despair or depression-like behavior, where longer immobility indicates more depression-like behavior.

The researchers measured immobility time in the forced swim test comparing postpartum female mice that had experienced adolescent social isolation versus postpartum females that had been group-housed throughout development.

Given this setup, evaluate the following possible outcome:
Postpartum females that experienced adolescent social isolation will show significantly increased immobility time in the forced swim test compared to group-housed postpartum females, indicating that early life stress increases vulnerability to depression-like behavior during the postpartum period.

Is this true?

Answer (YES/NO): YES